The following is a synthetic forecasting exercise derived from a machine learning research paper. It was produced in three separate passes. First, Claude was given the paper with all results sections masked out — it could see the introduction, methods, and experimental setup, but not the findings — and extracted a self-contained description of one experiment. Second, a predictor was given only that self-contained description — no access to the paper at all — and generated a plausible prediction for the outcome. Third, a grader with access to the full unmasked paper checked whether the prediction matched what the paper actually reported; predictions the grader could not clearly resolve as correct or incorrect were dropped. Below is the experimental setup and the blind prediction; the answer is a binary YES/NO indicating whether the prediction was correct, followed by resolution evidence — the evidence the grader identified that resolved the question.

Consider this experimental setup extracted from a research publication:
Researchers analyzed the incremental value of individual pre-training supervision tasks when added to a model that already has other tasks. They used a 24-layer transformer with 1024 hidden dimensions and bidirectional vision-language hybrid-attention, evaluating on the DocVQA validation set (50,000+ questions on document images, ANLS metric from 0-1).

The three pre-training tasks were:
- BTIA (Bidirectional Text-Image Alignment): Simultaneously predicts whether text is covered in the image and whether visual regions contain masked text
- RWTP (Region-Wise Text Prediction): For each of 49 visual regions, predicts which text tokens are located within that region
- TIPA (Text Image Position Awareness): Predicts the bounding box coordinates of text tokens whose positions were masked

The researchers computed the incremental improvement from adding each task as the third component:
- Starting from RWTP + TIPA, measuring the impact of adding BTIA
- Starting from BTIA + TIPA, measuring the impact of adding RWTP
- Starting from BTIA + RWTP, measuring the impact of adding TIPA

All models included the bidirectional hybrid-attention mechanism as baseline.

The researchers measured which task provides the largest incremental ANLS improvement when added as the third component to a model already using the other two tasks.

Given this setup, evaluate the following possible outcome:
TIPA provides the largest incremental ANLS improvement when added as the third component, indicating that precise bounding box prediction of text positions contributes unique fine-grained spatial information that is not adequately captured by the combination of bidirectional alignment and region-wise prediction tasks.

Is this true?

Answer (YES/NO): YES